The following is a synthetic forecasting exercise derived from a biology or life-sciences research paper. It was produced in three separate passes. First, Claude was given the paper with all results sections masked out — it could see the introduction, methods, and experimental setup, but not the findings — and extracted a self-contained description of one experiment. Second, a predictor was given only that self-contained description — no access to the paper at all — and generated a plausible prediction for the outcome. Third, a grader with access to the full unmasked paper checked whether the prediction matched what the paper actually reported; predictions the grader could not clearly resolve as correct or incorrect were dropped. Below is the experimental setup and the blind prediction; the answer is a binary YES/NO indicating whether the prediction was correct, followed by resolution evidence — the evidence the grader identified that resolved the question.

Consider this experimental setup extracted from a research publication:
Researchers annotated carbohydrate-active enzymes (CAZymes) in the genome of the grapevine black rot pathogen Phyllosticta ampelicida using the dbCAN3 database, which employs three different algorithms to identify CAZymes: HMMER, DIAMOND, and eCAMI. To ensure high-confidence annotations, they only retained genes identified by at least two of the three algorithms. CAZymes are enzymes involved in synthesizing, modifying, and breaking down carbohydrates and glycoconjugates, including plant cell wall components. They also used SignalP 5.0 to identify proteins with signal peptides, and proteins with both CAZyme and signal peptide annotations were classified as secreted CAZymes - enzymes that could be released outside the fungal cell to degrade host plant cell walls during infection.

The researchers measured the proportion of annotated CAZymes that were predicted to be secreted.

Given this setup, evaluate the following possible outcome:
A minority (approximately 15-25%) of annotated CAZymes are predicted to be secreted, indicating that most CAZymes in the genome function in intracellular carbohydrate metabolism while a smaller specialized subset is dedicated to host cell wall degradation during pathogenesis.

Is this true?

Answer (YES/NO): NO